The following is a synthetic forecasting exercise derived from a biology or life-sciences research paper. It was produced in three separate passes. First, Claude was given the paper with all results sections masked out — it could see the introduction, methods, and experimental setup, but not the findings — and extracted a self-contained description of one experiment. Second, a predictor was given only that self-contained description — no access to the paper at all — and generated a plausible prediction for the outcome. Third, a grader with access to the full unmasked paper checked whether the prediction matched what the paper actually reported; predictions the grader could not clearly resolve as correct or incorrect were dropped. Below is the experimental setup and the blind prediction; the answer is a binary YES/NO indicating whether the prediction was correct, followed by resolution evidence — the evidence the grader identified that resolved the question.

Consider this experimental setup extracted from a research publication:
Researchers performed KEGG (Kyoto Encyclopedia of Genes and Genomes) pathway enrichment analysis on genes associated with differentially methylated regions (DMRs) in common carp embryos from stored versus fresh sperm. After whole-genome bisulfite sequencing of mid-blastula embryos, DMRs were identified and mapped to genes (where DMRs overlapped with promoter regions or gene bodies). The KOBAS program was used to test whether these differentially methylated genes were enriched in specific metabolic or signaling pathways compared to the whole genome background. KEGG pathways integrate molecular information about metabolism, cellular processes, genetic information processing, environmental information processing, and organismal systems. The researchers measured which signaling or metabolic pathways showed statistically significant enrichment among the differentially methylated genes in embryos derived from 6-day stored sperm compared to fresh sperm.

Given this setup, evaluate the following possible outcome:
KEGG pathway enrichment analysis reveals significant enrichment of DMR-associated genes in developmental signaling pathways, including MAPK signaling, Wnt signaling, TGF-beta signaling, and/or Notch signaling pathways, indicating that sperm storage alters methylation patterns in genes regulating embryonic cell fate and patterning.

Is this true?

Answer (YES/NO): YES